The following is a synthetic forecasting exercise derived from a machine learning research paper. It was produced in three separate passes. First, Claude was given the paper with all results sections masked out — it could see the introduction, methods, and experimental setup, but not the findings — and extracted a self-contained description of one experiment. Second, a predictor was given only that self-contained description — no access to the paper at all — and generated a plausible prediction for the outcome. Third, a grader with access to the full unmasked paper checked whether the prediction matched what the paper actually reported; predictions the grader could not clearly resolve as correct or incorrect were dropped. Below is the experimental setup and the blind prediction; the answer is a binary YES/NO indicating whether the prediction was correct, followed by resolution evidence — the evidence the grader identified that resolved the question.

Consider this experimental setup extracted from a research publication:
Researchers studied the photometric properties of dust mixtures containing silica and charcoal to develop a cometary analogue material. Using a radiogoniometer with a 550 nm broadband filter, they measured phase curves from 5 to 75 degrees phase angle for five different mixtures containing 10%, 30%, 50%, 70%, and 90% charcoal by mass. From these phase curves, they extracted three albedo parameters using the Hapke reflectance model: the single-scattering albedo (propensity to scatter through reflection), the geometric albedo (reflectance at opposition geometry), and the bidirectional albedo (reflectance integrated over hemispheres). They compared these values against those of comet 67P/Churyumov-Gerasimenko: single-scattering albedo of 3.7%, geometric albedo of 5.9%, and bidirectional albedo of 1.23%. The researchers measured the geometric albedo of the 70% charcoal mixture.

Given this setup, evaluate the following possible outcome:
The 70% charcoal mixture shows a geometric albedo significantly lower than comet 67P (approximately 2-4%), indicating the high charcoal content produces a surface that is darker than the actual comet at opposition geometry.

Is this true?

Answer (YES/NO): NO